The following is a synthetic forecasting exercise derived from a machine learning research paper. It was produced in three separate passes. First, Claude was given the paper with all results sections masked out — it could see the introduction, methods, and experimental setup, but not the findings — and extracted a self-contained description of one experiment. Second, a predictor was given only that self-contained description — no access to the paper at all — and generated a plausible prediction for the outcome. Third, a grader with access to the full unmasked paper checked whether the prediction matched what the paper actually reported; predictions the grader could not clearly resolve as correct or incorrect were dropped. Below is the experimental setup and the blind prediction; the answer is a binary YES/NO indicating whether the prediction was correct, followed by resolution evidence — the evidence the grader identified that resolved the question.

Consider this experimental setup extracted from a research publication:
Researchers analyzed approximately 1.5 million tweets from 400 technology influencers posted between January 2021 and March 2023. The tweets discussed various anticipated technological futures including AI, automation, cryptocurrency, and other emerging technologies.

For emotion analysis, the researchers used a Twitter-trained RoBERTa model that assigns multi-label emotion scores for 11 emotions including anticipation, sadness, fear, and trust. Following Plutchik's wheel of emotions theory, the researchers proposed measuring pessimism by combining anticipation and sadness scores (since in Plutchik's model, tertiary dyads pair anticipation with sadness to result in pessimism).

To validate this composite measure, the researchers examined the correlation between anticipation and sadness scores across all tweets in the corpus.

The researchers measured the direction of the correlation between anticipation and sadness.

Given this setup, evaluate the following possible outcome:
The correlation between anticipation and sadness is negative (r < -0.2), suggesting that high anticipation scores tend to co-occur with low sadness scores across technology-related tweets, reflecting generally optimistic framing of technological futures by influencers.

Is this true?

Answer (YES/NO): YES